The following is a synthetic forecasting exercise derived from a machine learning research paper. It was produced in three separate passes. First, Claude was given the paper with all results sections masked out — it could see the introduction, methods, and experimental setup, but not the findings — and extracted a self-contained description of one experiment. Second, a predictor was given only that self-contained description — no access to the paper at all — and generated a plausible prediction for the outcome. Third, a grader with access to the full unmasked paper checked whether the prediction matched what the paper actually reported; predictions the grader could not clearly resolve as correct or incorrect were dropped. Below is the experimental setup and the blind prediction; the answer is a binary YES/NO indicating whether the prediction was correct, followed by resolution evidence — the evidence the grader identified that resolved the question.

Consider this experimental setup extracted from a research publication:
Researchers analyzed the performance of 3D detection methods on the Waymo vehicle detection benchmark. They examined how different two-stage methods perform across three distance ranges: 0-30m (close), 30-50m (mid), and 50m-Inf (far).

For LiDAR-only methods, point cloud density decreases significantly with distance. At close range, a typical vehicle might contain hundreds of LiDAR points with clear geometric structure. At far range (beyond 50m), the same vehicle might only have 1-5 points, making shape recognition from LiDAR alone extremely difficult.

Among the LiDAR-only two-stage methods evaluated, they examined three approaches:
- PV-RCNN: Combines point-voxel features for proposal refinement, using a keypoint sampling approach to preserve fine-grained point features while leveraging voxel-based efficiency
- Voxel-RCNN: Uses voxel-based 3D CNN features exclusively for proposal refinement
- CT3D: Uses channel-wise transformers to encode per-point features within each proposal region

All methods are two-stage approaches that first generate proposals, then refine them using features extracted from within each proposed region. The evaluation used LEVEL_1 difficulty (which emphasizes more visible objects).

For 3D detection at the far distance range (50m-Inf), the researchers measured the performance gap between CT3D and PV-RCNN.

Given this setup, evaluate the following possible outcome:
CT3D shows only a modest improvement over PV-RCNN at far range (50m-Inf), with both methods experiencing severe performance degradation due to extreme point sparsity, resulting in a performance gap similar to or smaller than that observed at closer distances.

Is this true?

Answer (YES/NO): NO